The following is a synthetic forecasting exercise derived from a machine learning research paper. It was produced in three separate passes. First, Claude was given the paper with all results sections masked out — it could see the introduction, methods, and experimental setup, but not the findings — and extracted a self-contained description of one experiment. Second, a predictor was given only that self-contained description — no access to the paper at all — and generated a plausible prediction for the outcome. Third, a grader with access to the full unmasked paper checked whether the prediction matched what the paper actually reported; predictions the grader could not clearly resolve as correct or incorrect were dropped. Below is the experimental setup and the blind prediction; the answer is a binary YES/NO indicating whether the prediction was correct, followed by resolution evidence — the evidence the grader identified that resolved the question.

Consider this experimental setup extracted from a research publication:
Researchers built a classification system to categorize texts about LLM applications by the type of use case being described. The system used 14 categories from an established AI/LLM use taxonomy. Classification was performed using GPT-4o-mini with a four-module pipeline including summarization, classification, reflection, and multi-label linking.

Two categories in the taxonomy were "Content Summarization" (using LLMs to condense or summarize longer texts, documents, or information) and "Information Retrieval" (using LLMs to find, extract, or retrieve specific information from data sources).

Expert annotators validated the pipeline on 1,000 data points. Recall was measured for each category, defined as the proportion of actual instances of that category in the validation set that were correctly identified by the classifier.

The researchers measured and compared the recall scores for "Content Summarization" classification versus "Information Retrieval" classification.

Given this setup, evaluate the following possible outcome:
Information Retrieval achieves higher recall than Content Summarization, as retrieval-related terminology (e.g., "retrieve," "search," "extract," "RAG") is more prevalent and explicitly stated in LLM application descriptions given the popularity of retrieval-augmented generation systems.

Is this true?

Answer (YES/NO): NO